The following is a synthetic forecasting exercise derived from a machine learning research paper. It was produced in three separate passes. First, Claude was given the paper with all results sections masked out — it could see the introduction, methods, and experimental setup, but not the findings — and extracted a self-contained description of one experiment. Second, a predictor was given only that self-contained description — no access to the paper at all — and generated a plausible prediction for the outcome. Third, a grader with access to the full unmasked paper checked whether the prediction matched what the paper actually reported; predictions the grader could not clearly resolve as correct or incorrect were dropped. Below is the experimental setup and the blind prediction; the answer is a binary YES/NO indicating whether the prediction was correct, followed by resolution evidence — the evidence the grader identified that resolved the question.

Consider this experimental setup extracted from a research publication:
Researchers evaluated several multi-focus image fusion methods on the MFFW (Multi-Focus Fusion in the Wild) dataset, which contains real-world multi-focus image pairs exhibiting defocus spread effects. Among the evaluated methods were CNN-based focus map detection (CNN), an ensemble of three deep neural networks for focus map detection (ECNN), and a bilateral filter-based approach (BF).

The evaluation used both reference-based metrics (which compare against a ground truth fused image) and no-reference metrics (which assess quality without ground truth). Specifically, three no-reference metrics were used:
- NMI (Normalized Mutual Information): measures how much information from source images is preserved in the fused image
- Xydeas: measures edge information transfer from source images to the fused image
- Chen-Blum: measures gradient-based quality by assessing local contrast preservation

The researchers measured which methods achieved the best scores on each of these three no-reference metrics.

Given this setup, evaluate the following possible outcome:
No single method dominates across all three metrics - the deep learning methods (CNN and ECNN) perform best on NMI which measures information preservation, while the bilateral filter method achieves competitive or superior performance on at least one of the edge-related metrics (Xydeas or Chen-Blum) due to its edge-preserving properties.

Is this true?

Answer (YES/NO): NO